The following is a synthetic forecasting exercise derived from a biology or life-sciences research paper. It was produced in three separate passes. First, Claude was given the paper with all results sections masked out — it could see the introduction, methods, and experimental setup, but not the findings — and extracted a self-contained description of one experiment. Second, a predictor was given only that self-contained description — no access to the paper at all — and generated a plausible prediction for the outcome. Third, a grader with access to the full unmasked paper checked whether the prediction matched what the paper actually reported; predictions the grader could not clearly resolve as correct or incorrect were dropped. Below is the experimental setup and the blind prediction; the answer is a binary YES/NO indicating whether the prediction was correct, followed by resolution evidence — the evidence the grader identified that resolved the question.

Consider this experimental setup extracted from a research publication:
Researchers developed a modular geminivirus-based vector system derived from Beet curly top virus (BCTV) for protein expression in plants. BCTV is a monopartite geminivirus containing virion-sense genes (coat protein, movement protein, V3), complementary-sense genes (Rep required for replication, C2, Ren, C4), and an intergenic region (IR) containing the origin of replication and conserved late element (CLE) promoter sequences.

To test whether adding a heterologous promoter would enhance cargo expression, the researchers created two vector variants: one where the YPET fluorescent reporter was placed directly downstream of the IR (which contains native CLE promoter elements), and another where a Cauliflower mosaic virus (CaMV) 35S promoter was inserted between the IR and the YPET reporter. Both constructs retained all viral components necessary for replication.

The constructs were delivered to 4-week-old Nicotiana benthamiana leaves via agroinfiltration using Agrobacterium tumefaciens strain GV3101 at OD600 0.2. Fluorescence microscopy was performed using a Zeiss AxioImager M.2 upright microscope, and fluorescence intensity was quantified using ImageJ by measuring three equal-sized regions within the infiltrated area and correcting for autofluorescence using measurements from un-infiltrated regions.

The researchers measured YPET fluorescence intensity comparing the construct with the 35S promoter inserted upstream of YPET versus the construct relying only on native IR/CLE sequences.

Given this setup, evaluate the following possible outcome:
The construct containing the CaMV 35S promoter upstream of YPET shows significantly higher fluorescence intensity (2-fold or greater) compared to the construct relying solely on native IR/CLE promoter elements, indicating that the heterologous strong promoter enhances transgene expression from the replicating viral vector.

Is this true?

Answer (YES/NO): NO